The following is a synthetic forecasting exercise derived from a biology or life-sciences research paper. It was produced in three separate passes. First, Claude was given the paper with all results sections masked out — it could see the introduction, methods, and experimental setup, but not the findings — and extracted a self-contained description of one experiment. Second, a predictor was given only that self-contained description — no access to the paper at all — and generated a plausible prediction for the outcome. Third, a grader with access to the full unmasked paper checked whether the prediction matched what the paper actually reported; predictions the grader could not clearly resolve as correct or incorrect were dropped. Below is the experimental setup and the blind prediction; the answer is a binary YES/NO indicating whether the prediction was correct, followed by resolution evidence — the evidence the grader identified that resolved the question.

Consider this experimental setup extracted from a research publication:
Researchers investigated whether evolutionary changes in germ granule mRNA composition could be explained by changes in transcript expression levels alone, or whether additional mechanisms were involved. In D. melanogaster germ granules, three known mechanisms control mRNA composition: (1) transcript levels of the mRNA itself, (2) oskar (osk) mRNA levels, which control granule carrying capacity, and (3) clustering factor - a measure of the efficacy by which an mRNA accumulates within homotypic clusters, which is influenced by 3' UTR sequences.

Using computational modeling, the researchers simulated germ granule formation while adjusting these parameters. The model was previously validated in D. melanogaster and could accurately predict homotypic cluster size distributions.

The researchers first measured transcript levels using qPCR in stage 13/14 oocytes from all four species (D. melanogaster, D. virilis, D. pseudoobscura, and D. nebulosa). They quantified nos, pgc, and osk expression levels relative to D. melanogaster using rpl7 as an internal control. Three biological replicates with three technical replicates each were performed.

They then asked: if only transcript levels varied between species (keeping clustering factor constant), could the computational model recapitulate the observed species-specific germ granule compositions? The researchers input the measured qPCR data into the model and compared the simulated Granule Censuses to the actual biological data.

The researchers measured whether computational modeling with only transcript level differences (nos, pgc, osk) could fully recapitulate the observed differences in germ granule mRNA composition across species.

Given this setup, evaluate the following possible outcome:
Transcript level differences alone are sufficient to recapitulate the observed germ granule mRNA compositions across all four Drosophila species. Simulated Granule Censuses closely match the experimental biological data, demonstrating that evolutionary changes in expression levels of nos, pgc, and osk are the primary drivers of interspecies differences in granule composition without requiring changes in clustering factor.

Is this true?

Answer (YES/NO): NO